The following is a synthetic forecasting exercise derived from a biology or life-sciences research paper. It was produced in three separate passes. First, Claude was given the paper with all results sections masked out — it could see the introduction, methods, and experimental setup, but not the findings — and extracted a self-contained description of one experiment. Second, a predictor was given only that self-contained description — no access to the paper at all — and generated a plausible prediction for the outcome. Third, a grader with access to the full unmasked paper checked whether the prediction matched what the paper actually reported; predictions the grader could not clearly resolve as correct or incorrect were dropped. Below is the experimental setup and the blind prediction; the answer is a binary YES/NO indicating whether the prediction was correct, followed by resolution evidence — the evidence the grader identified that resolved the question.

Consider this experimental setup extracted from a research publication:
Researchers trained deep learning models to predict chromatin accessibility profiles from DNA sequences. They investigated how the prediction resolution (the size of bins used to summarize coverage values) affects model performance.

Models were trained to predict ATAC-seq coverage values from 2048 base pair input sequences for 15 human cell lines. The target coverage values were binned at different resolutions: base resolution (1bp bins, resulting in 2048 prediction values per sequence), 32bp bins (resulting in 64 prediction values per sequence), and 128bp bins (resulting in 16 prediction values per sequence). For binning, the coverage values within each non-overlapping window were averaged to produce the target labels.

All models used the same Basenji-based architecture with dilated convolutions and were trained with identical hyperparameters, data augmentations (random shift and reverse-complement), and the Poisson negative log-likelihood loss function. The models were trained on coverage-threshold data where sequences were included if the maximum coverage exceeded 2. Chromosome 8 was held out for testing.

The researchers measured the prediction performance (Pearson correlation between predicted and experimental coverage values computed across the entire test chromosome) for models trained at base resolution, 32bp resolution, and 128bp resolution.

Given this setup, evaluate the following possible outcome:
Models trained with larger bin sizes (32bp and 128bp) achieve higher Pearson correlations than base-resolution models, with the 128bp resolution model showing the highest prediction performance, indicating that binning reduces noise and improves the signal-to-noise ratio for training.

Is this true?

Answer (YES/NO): NO